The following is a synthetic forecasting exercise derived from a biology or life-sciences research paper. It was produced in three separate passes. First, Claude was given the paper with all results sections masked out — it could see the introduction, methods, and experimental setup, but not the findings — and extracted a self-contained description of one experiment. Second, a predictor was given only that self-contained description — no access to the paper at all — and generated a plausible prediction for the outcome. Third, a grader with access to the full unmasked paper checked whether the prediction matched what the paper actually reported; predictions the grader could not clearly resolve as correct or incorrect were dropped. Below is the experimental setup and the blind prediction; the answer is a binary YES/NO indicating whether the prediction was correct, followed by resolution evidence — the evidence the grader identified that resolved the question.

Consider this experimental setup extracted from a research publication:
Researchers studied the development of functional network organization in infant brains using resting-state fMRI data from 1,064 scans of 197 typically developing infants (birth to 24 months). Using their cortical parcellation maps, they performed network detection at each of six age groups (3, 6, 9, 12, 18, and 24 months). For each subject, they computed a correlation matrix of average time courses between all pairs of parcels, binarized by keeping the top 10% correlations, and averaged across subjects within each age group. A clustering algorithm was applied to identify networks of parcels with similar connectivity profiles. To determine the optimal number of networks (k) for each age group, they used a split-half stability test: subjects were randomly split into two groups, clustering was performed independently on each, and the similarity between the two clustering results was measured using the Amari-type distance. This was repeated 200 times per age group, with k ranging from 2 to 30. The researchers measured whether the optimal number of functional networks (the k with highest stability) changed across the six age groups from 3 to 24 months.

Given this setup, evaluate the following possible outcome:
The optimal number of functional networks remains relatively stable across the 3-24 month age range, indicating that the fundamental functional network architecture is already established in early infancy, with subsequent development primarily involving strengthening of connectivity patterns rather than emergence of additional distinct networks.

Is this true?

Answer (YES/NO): NO